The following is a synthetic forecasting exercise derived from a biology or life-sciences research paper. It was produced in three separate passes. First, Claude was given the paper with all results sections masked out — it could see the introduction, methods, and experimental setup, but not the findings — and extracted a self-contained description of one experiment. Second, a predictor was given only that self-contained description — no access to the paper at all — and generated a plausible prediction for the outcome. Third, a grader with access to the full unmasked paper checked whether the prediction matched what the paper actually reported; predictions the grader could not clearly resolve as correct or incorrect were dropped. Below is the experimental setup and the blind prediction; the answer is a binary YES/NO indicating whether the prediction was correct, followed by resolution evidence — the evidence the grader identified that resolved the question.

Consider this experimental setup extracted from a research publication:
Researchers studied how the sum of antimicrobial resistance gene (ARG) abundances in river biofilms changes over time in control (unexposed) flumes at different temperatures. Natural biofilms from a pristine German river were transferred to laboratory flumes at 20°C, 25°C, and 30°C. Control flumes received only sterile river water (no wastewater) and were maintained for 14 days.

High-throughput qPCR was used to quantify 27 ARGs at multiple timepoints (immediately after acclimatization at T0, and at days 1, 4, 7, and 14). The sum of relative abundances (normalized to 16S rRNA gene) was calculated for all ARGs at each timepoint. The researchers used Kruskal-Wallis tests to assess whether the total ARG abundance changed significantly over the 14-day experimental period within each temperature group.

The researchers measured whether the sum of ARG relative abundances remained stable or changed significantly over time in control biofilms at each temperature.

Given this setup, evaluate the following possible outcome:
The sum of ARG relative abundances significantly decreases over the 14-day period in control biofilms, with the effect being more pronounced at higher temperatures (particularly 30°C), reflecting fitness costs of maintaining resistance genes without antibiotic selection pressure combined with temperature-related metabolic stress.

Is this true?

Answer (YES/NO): NO